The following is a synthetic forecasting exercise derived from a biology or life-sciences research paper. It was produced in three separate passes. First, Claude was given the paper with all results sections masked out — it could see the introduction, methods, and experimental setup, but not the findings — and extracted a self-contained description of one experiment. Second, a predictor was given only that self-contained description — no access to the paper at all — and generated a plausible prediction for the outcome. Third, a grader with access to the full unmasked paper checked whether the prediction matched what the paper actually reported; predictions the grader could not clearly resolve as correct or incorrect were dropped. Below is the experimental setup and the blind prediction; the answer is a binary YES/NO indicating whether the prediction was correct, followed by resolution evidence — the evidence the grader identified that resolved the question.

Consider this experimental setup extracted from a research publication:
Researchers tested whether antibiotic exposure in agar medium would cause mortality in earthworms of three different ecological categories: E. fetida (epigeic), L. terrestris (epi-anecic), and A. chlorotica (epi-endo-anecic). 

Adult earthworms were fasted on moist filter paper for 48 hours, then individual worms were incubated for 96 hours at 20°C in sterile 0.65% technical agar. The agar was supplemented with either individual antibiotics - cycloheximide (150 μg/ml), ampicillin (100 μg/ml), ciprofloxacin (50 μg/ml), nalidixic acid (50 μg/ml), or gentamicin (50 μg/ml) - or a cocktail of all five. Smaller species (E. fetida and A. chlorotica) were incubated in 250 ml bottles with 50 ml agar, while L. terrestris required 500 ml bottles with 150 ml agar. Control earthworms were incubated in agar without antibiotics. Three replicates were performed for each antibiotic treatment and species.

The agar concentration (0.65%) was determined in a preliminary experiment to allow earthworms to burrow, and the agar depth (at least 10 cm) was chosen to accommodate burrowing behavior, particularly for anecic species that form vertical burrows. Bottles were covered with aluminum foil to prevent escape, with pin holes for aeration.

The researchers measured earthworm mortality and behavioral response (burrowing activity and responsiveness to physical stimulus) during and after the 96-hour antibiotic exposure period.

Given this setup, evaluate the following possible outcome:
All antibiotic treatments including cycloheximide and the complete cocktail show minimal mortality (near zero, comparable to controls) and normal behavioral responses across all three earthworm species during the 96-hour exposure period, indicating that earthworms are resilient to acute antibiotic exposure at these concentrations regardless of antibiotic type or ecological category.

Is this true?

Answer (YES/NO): YES